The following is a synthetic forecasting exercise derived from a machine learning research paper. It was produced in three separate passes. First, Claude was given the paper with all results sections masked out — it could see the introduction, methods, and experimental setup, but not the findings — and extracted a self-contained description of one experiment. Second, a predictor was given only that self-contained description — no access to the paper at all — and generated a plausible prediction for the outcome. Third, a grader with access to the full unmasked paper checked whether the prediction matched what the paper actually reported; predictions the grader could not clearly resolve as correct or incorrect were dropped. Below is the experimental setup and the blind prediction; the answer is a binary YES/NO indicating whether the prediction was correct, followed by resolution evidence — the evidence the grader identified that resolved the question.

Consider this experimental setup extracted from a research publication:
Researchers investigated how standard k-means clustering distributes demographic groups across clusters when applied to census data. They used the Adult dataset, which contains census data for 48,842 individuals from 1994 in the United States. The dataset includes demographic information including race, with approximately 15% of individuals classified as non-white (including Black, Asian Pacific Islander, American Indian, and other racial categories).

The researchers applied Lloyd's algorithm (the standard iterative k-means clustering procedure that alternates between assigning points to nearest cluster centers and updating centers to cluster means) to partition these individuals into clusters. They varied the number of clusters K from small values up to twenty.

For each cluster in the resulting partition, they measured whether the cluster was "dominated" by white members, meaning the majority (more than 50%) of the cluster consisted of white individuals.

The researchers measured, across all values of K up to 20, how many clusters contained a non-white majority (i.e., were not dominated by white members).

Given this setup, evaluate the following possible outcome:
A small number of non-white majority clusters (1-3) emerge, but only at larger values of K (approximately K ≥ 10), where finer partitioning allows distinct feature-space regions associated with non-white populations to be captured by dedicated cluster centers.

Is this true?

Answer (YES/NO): NO